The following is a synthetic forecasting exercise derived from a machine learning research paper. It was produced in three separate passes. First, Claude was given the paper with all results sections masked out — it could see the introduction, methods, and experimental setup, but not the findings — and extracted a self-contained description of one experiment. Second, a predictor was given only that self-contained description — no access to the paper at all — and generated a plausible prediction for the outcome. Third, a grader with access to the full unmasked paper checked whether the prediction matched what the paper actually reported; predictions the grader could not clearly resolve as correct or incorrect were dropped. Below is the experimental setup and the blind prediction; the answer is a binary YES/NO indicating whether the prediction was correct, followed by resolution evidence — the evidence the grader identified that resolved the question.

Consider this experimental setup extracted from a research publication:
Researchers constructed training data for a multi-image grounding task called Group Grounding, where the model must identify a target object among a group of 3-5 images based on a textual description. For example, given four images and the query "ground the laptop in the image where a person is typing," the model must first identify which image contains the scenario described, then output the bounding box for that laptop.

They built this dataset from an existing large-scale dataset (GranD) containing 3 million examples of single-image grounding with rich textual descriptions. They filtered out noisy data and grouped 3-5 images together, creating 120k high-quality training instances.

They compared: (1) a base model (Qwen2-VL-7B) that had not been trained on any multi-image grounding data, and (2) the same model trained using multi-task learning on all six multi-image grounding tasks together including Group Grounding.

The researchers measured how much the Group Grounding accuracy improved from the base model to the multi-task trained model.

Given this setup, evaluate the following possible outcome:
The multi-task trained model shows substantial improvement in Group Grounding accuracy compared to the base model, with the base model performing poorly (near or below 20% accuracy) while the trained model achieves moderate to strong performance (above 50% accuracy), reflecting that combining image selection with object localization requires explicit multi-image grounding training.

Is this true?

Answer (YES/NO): NO